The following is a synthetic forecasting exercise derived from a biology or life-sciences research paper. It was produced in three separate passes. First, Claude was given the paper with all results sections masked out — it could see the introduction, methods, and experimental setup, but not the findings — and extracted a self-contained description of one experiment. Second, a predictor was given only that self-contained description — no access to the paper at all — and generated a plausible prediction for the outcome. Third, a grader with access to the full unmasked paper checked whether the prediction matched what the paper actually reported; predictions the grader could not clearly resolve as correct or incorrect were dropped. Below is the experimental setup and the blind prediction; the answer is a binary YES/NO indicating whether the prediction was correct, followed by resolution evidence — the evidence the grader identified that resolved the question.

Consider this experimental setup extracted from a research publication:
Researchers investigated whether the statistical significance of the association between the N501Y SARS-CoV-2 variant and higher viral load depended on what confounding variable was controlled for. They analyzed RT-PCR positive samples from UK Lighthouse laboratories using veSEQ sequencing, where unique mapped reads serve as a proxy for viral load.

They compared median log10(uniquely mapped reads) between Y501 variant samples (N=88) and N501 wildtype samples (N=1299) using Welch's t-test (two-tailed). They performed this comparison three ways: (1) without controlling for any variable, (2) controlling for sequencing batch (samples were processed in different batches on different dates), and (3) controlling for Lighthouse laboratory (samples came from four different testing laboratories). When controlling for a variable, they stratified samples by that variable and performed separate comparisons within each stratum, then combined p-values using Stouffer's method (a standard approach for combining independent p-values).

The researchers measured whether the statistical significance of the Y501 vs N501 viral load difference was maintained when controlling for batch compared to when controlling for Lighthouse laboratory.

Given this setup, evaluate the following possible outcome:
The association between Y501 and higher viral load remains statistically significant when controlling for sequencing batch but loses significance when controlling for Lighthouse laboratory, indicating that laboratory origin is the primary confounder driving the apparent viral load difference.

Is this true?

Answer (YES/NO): YES